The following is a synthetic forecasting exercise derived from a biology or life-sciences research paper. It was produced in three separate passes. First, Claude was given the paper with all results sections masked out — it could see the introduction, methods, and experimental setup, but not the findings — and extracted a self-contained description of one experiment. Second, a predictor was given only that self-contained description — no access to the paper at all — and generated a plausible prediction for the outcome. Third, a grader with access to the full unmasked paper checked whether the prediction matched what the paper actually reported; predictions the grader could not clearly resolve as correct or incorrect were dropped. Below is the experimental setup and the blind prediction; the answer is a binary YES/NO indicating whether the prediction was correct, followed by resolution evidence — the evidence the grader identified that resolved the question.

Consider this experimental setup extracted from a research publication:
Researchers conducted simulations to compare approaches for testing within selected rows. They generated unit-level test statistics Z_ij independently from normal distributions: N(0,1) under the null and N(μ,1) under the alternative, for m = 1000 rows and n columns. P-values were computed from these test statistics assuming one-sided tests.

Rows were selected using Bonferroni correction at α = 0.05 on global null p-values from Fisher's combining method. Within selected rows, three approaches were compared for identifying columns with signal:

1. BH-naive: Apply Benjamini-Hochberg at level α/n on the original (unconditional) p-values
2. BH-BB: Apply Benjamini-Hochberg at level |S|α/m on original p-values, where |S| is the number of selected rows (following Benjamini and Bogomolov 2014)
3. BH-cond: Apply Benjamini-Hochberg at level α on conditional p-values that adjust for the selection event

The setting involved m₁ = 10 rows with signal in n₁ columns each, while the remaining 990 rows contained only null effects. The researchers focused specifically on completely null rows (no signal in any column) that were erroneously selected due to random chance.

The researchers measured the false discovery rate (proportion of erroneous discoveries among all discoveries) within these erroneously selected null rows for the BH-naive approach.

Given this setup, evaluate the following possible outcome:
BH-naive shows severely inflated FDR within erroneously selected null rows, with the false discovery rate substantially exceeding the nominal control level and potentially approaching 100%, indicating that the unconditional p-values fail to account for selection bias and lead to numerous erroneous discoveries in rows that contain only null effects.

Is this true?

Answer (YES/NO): YES